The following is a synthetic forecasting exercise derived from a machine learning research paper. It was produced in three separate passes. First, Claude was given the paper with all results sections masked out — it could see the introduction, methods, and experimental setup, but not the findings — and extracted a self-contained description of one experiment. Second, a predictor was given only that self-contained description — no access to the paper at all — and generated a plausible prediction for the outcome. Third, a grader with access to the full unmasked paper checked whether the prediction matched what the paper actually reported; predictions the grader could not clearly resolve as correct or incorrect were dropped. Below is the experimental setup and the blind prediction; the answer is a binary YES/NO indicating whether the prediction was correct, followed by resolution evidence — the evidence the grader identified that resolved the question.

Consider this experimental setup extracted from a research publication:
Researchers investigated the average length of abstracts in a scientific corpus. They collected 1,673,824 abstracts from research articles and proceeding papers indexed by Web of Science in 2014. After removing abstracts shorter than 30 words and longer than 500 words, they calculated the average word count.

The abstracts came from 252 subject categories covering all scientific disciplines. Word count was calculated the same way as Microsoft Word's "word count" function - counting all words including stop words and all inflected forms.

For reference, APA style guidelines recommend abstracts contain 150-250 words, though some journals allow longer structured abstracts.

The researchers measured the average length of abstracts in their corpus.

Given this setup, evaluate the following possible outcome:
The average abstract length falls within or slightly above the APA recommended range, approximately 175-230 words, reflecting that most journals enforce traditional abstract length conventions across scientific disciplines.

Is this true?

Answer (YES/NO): YES